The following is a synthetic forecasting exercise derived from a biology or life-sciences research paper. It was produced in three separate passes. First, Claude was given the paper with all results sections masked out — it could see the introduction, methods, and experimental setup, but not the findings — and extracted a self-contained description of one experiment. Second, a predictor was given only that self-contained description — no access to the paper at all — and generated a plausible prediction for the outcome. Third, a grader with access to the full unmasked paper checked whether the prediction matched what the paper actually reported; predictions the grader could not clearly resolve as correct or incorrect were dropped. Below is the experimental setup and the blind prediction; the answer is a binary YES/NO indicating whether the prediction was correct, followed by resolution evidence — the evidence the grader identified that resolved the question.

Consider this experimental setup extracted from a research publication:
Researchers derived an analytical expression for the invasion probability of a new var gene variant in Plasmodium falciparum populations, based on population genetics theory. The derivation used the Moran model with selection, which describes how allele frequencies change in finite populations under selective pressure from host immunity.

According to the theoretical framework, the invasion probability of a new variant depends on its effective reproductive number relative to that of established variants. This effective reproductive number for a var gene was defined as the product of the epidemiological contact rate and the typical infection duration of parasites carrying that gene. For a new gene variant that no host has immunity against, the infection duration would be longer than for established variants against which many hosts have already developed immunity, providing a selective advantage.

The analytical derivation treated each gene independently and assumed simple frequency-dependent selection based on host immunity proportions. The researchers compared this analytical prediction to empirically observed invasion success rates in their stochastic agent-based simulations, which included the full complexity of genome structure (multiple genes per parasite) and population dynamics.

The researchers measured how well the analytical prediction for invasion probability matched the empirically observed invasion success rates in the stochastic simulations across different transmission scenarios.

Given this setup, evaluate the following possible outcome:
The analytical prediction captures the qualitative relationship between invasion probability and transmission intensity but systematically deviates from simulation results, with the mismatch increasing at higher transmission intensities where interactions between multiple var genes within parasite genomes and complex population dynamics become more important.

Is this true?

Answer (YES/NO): YES